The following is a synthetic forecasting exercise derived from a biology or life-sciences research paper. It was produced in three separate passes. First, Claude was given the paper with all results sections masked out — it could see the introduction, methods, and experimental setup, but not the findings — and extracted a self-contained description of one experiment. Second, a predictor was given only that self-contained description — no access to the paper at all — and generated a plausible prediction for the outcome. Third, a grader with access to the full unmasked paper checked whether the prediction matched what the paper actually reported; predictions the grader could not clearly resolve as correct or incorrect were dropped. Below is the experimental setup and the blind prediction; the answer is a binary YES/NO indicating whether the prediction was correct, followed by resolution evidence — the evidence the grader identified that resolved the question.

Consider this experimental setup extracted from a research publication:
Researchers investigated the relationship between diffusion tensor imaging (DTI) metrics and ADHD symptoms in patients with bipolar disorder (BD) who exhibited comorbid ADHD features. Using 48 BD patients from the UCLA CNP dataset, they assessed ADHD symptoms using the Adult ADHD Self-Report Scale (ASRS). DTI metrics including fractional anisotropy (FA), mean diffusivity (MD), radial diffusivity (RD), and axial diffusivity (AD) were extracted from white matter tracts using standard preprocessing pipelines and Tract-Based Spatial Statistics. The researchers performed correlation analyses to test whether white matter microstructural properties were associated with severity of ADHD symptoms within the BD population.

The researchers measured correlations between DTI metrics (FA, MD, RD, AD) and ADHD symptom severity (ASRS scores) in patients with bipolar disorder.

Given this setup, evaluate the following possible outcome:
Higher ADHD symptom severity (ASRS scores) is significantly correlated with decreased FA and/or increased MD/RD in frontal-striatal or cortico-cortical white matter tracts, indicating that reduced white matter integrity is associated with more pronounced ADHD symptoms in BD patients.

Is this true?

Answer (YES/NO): NO